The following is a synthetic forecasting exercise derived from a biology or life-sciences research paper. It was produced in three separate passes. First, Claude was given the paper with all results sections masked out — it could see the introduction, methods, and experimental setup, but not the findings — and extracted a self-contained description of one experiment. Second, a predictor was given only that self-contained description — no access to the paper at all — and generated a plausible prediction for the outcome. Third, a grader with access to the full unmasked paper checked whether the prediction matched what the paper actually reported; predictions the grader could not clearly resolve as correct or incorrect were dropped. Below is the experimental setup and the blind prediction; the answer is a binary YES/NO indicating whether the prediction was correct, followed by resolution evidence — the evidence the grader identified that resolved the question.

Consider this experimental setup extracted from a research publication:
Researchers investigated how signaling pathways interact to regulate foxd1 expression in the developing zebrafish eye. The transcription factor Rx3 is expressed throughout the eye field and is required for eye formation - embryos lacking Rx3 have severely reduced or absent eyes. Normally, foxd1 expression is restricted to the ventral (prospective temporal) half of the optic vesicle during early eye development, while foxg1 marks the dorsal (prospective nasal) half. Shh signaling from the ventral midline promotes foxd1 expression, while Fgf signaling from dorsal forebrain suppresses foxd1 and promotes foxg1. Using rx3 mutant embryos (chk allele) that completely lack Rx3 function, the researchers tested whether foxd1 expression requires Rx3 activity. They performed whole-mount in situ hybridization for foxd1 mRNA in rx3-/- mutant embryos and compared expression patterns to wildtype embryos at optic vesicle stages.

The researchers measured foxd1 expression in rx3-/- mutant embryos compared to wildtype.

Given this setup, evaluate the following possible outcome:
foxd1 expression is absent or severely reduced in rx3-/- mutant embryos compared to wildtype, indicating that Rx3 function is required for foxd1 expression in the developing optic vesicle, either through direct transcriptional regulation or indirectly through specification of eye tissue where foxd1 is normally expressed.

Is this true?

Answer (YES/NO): YES